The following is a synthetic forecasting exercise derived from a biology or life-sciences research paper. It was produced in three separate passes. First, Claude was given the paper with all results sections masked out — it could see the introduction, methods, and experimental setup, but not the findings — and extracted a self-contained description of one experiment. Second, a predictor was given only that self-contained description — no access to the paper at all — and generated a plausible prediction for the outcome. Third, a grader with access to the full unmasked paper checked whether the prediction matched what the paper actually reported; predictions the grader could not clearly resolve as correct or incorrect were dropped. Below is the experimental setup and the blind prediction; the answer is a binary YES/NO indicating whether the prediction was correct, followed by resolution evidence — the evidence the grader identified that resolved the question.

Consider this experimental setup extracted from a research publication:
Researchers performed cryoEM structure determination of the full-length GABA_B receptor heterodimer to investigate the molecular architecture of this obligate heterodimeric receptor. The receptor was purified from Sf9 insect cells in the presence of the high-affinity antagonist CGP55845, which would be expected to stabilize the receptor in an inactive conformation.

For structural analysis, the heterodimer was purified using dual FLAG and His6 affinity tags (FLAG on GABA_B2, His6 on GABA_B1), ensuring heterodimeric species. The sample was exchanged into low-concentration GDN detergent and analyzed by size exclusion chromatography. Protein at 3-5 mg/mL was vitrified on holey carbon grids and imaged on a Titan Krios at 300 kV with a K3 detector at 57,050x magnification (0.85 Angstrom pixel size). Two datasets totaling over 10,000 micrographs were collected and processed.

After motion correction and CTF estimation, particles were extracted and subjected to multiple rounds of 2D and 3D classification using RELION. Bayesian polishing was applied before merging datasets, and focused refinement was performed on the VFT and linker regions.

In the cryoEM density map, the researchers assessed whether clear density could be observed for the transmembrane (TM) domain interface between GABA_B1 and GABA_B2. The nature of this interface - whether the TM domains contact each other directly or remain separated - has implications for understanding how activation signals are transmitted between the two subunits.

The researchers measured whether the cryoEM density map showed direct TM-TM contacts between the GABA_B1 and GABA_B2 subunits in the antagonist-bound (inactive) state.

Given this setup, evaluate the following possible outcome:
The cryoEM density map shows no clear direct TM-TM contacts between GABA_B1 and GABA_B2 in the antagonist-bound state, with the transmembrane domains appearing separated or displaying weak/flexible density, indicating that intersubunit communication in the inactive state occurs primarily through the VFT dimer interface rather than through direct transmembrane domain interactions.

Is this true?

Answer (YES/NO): NO